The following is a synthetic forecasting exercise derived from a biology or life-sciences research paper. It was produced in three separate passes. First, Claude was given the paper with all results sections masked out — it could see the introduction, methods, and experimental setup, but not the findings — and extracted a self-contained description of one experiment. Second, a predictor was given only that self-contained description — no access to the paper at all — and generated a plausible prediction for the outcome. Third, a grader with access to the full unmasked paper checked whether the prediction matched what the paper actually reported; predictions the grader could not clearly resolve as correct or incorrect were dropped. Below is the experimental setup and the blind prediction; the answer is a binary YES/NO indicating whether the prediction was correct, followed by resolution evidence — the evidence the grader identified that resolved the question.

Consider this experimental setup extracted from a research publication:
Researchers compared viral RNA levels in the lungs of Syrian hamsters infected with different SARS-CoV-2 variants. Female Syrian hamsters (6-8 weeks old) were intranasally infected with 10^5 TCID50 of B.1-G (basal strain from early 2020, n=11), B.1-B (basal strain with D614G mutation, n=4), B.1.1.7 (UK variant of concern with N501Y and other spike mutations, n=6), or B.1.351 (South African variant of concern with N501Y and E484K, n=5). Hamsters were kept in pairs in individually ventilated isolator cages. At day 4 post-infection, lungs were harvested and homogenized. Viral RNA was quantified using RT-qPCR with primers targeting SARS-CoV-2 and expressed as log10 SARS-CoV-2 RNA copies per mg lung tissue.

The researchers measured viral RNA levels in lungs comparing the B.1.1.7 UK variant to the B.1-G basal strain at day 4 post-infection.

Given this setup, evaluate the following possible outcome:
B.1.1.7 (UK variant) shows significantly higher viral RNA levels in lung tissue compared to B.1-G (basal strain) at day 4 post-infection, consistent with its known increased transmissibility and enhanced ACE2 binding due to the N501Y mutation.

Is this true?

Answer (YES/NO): NO